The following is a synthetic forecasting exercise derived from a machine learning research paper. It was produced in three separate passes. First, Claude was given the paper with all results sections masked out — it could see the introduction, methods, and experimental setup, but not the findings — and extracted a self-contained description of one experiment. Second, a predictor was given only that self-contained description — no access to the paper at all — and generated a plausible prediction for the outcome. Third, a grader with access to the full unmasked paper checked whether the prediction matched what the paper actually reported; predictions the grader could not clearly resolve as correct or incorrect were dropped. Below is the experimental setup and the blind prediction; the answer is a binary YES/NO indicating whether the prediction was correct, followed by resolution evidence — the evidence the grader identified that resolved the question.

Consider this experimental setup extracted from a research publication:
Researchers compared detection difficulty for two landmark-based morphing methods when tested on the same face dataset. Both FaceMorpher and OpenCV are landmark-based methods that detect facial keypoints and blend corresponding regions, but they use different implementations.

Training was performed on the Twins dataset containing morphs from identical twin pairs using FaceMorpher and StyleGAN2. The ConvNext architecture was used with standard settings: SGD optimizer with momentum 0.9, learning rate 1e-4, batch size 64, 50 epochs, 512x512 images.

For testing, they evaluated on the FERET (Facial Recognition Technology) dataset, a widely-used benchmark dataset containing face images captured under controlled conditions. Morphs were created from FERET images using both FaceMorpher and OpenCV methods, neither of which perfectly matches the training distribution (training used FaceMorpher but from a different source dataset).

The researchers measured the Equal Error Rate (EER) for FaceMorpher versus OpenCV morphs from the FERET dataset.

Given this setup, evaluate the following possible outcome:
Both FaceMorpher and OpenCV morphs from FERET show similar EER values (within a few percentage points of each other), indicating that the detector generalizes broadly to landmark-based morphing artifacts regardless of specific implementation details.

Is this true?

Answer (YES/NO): YES